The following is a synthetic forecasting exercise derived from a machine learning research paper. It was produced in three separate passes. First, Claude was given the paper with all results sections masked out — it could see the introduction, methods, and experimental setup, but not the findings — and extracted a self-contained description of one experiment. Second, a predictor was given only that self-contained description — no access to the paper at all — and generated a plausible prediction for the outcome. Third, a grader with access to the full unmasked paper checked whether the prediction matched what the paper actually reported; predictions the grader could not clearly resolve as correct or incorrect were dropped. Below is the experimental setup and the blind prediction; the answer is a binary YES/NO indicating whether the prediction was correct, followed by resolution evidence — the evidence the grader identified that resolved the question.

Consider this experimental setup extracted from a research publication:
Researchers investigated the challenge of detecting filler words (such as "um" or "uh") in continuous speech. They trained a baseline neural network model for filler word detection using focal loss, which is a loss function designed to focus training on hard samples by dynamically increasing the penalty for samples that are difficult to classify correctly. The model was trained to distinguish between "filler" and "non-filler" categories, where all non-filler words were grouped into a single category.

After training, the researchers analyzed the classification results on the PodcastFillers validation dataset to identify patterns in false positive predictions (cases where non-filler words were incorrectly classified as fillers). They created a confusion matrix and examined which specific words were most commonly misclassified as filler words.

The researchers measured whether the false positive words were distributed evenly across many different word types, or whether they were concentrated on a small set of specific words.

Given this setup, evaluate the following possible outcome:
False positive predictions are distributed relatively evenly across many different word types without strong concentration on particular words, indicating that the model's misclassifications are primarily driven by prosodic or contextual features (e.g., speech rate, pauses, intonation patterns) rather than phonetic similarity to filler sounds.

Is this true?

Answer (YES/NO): NO